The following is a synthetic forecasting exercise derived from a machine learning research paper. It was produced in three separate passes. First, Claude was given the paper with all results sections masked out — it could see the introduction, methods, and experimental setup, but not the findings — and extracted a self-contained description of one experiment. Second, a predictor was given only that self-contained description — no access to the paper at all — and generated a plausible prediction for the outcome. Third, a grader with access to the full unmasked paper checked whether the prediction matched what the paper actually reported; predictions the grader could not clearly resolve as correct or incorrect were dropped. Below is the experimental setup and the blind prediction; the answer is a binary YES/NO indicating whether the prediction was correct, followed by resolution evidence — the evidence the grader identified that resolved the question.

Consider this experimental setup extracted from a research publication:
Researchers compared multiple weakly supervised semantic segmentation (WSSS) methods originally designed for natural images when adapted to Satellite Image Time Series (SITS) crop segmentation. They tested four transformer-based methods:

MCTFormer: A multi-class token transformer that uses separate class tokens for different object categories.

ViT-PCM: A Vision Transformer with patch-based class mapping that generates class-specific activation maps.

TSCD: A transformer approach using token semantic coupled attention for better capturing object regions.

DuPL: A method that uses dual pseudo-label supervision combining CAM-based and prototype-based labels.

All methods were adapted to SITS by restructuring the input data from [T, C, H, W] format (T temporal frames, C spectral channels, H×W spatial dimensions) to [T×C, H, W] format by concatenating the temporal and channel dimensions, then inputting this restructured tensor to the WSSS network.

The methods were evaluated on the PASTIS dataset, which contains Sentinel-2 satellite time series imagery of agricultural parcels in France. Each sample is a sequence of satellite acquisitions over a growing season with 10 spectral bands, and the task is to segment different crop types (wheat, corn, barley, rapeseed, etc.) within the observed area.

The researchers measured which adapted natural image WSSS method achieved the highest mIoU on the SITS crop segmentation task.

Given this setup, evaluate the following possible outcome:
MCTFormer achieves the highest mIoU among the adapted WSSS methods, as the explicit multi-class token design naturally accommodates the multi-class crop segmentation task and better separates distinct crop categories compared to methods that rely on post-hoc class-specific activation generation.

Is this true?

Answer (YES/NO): NO